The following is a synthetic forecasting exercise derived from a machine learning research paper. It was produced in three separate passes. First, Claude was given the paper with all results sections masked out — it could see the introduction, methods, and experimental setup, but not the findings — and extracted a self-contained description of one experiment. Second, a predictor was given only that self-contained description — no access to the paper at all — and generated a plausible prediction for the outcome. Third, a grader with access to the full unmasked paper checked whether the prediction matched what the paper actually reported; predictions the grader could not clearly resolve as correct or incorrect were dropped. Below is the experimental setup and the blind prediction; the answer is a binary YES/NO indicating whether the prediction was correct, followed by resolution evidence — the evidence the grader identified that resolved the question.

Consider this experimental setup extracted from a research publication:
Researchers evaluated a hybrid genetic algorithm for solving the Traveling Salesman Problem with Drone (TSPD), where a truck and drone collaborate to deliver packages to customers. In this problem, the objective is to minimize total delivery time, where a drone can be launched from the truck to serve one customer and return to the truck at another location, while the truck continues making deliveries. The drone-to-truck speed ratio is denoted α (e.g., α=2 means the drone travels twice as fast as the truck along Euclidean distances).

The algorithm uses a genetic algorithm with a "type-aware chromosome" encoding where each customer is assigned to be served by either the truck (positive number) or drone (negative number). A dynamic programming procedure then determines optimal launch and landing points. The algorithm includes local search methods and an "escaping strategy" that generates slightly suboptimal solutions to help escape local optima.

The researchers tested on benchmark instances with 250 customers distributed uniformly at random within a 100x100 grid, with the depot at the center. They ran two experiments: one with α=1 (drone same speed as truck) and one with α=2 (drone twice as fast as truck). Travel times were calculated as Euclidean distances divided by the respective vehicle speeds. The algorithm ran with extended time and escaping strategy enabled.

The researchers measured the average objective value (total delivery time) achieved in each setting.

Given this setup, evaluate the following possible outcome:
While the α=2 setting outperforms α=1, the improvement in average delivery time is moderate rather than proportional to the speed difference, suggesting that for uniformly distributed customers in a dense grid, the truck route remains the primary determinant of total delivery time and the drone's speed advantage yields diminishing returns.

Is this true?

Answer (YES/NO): YES